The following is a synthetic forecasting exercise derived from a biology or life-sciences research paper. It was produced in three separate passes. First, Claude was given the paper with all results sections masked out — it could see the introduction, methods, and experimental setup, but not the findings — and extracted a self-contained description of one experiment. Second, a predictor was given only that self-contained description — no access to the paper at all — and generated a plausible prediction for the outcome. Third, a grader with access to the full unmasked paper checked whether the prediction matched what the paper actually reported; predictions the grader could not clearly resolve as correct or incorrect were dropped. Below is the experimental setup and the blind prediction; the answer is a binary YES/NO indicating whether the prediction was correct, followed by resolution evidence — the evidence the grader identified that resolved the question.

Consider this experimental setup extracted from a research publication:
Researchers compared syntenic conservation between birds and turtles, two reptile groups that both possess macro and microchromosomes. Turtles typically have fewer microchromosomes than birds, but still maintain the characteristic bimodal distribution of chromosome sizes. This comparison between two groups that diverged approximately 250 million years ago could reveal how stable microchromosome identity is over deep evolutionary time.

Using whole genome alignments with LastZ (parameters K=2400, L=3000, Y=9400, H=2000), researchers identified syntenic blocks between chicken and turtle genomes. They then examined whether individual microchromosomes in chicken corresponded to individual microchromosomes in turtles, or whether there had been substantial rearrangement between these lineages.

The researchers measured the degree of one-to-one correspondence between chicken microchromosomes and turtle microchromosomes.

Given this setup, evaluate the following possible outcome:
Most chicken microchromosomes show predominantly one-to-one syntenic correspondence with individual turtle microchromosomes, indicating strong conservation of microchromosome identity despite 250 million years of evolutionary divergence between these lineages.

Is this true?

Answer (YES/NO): YES